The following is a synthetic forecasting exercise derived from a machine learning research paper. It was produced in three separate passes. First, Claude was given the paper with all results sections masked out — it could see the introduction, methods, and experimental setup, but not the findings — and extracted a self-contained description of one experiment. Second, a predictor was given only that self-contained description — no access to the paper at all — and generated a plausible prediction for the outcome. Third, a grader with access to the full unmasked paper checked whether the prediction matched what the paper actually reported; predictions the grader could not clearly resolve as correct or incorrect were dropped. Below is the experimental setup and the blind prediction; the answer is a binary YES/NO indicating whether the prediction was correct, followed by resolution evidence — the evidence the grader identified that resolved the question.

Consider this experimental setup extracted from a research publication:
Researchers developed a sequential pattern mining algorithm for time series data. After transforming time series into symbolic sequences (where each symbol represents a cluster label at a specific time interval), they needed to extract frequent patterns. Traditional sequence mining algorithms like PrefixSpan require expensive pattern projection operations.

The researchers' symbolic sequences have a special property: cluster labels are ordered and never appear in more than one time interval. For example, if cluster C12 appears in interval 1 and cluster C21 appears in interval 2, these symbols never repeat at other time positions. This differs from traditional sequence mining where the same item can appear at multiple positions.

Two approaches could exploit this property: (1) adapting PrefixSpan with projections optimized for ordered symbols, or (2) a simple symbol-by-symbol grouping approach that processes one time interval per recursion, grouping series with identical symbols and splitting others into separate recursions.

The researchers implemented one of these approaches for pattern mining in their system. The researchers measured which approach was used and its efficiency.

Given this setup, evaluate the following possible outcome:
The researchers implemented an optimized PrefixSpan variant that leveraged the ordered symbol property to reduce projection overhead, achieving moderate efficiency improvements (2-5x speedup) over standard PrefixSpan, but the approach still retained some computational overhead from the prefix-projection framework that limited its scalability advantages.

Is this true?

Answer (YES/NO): NO